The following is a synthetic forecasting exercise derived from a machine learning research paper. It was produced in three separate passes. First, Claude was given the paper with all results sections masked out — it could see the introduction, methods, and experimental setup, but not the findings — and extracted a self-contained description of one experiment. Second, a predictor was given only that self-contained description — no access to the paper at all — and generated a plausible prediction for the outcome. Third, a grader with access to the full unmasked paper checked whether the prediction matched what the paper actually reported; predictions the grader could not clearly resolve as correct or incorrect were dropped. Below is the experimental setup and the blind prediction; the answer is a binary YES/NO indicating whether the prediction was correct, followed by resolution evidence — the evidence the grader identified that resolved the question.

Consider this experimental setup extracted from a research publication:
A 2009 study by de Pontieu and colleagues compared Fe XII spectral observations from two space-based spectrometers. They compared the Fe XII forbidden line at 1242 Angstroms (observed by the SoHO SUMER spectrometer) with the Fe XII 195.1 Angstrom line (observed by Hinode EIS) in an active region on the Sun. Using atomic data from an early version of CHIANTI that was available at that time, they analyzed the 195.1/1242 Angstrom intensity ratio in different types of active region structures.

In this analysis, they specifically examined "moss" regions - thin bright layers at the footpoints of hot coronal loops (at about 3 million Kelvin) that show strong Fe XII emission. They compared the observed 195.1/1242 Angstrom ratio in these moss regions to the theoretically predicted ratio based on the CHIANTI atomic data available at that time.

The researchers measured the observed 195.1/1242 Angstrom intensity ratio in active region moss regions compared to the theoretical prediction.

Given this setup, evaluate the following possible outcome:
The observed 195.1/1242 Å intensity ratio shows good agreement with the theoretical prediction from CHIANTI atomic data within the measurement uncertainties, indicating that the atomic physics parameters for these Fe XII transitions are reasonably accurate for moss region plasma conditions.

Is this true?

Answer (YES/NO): NO